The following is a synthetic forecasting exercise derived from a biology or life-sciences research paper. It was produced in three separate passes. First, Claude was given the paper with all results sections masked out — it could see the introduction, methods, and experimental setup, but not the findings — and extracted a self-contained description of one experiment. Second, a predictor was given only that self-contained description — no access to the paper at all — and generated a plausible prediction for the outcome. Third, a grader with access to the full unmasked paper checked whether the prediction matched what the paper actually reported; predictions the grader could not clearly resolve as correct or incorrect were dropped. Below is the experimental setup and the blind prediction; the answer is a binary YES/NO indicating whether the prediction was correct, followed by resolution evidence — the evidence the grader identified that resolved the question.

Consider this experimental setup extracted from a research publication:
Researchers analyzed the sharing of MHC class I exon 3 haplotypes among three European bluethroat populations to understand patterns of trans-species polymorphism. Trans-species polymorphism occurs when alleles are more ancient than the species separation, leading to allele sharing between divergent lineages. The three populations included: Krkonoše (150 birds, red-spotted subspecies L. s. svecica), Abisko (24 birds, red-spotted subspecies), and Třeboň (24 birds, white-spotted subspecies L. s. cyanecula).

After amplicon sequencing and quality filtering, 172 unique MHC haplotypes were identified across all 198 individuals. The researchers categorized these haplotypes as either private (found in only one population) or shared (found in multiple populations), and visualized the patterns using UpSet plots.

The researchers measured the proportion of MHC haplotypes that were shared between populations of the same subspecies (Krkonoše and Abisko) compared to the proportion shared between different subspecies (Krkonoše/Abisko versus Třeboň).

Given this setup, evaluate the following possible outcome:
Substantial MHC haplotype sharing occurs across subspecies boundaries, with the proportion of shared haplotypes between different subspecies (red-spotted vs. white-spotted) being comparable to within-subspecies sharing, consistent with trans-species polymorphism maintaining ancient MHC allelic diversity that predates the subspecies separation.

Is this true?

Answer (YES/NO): NO